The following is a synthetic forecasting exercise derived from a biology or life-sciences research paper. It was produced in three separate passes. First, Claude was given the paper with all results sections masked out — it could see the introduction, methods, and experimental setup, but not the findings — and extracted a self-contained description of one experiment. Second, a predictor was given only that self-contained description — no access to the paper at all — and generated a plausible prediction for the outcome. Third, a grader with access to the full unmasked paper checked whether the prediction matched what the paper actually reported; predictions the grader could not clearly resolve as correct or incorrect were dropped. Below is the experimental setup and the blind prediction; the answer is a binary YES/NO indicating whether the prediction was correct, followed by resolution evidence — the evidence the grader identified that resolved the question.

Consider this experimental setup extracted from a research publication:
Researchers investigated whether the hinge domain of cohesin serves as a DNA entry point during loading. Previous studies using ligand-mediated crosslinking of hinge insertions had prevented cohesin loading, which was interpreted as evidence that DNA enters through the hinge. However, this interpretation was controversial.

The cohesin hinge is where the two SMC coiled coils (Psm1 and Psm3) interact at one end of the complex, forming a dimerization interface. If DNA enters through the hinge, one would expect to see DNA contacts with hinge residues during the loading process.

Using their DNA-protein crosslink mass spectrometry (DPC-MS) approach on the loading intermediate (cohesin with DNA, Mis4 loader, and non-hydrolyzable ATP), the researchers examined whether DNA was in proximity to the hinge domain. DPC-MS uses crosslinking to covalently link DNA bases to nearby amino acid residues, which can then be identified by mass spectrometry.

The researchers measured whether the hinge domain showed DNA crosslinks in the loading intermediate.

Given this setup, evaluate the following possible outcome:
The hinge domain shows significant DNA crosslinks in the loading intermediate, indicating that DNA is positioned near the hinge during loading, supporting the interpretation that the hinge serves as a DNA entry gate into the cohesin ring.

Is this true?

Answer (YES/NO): NO